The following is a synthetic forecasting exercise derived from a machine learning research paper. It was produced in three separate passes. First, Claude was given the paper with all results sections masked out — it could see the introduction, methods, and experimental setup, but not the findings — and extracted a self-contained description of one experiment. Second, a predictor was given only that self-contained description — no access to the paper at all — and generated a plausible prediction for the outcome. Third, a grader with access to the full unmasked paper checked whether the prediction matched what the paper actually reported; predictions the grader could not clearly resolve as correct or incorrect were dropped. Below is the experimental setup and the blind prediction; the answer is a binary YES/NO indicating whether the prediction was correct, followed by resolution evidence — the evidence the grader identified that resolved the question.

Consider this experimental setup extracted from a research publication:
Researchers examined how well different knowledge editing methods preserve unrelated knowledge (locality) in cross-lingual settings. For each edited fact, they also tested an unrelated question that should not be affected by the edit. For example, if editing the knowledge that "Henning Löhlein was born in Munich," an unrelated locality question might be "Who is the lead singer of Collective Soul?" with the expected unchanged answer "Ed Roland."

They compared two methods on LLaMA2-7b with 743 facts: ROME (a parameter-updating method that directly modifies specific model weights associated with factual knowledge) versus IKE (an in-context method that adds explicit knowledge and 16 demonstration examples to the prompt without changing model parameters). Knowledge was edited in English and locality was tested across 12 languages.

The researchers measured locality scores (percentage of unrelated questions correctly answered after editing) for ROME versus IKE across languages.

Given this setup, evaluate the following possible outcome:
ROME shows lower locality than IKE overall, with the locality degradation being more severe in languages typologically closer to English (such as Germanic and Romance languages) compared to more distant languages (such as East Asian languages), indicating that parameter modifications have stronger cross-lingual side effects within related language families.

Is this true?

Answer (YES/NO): NO